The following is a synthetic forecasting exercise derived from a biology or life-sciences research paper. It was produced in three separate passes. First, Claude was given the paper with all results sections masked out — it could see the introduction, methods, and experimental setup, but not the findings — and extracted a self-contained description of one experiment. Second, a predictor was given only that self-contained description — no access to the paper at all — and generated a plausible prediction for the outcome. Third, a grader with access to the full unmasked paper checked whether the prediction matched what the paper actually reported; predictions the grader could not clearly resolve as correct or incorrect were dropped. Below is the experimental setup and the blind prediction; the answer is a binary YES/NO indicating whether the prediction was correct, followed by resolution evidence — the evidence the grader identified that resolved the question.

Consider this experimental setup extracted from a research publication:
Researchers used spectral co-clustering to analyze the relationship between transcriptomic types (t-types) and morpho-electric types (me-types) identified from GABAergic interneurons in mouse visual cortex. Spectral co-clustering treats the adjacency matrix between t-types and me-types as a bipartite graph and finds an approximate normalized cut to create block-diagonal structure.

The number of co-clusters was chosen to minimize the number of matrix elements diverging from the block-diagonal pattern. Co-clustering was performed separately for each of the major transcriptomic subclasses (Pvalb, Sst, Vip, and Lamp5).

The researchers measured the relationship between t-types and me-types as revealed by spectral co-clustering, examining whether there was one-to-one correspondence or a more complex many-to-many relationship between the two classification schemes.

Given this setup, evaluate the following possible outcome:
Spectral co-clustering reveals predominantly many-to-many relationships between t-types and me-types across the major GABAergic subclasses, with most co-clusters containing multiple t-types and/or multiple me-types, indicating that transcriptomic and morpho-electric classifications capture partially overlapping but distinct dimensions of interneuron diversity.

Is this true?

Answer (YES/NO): YES